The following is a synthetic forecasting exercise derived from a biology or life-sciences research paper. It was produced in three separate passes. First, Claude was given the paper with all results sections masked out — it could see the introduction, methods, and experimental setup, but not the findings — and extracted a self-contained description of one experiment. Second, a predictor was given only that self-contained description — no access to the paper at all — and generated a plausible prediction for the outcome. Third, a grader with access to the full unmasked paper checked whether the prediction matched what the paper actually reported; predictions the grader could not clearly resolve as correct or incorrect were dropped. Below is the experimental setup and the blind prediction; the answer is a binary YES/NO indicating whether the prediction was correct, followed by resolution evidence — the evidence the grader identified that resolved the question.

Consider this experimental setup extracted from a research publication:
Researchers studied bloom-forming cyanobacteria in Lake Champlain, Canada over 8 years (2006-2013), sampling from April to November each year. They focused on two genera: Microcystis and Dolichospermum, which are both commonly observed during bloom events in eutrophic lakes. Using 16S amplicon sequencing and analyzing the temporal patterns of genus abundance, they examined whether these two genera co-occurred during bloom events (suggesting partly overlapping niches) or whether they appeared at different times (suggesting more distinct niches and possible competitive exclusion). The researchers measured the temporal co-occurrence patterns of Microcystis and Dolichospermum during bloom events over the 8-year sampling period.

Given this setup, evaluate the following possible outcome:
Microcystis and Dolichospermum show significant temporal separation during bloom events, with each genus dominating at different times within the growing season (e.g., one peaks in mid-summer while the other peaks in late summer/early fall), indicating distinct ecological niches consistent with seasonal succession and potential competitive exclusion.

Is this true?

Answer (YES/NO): NO